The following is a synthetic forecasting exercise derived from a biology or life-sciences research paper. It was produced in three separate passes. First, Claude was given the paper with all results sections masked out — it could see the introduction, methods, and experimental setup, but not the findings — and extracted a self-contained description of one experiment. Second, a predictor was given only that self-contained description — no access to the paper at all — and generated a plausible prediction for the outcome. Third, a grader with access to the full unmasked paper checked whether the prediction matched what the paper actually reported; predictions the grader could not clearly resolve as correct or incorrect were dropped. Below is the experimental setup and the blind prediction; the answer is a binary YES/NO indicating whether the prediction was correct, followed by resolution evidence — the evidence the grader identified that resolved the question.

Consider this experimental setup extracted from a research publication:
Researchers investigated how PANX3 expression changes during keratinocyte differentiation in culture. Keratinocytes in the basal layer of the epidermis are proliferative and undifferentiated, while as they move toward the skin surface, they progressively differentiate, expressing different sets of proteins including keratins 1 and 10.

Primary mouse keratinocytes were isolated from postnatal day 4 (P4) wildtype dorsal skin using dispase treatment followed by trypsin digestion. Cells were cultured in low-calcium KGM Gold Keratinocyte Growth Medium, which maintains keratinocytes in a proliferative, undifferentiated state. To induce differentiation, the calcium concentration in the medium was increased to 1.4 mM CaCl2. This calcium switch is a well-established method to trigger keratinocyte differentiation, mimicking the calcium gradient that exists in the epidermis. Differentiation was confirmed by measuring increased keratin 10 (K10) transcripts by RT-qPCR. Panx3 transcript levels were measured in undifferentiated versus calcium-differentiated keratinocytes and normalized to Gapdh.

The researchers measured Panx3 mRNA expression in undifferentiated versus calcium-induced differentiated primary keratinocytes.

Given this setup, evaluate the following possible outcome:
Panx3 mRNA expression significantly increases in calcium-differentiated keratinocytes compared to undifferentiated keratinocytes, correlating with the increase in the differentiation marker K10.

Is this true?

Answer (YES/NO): NO